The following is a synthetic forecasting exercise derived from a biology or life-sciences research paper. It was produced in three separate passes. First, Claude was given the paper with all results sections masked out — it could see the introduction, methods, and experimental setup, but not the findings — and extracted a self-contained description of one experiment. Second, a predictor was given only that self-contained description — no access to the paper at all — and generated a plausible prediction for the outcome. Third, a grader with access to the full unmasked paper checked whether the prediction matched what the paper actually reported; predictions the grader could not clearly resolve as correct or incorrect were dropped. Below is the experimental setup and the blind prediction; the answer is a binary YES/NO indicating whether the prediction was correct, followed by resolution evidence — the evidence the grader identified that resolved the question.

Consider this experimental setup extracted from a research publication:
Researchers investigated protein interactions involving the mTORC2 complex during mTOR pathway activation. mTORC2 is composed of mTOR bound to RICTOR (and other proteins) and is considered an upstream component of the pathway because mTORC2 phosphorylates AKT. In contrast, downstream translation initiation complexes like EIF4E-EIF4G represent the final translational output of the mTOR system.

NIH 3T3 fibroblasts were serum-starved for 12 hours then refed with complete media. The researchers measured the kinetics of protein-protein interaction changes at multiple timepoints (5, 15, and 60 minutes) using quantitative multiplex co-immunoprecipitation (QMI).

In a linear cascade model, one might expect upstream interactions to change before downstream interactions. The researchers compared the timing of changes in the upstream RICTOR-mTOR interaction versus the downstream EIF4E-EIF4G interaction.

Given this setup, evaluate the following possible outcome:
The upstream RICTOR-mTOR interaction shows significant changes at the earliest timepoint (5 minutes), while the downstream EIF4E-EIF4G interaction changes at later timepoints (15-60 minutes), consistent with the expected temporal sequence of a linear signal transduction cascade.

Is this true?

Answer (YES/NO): NO